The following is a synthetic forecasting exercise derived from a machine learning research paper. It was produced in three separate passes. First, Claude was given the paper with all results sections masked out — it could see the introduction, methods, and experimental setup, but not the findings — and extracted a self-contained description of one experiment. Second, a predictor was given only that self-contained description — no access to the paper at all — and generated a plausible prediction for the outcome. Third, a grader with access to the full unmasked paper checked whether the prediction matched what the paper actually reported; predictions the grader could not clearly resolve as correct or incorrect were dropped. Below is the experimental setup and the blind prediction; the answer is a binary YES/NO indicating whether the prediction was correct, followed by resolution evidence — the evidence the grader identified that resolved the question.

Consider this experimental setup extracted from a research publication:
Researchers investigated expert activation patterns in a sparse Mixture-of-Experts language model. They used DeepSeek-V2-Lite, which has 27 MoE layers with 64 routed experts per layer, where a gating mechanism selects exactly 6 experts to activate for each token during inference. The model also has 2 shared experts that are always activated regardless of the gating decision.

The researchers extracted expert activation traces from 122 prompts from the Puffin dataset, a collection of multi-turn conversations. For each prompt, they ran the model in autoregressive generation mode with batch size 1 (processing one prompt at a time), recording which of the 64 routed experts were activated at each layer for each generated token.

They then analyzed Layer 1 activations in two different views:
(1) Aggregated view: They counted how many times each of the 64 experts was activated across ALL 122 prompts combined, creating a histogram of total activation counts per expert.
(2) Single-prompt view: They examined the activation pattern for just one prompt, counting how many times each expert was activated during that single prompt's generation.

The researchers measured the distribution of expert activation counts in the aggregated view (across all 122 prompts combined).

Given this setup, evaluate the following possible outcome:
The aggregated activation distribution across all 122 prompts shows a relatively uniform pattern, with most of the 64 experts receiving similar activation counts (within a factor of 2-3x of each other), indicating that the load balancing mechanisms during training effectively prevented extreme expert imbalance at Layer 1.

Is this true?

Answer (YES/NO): YES